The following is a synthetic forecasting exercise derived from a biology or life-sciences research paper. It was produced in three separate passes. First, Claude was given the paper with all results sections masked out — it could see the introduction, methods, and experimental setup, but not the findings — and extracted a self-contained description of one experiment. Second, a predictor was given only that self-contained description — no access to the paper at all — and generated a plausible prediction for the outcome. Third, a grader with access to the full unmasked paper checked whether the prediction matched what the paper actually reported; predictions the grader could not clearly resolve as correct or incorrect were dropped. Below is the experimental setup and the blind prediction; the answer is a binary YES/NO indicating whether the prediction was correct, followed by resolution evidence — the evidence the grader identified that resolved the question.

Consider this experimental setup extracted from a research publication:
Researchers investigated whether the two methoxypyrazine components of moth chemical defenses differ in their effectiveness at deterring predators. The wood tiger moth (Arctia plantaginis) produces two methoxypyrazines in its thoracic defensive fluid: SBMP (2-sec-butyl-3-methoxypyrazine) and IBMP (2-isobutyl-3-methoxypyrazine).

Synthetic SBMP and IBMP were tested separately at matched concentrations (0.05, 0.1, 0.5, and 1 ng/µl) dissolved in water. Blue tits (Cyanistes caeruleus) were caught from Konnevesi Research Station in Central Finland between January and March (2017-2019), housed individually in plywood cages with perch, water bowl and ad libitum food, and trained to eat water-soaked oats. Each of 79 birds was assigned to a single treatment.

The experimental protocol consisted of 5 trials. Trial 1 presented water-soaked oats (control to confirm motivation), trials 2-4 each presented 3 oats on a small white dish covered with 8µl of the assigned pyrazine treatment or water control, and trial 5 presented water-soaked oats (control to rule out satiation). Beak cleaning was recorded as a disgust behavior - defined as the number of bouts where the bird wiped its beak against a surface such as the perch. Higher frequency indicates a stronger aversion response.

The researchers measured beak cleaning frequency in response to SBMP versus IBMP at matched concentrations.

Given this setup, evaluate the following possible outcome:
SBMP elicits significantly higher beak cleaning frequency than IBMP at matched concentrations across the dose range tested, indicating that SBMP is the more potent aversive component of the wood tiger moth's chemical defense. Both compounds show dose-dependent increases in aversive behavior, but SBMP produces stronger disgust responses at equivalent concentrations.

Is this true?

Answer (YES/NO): NO